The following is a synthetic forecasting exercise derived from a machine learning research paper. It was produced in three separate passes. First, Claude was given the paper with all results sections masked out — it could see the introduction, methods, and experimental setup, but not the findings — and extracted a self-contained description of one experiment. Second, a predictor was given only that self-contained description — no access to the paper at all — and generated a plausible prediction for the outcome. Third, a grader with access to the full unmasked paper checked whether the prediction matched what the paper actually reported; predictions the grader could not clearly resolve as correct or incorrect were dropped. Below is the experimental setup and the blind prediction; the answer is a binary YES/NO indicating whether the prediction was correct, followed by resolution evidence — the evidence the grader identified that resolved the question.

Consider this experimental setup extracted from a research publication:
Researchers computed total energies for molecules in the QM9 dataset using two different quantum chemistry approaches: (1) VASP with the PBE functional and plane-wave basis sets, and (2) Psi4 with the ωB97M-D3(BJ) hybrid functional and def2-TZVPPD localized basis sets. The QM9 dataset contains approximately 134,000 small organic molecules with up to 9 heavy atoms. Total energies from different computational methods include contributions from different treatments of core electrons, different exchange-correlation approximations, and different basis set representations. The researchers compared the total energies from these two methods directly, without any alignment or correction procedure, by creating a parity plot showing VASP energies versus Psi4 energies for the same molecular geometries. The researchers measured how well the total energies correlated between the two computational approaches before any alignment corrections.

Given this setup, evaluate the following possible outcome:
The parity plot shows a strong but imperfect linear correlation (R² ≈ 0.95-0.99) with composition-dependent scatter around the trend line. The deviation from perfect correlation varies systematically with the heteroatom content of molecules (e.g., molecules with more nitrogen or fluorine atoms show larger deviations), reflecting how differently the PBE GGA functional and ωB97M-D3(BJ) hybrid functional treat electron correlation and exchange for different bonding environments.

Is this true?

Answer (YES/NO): NO